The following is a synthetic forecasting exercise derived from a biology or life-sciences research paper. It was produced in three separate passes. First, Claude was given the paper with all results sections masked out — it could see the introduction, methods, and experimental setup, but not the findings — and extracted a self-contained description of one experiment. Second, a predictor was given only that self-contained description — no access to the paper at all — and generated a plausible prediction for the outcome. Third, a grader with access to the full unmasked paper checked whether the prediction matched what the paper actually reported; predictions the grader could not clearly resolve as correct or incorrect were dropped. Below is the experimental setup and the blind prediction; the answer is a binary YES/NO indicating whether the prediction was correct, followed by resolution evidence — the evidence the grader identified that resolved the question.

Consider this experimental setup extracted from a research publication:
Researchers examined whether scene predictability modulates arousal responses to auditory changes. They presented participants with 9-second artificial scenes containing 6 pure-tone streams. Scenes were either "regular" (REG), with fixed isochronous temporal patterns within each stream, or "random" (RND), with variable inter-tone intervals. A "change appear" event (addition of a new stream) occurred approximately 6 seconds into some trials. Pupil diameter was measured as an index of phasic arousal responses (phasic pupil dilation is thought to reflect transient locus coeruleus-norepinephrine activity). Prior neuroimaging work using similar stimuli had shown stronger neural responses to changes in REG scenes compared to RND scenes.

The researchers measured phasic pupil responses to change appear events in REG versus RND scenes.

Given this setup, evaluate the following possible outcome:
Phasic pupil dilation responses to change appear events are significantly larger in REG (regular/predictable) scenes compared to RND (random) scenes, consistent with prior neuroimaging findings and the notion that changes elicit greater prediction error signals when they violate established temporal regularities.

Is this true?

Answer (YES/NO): NO